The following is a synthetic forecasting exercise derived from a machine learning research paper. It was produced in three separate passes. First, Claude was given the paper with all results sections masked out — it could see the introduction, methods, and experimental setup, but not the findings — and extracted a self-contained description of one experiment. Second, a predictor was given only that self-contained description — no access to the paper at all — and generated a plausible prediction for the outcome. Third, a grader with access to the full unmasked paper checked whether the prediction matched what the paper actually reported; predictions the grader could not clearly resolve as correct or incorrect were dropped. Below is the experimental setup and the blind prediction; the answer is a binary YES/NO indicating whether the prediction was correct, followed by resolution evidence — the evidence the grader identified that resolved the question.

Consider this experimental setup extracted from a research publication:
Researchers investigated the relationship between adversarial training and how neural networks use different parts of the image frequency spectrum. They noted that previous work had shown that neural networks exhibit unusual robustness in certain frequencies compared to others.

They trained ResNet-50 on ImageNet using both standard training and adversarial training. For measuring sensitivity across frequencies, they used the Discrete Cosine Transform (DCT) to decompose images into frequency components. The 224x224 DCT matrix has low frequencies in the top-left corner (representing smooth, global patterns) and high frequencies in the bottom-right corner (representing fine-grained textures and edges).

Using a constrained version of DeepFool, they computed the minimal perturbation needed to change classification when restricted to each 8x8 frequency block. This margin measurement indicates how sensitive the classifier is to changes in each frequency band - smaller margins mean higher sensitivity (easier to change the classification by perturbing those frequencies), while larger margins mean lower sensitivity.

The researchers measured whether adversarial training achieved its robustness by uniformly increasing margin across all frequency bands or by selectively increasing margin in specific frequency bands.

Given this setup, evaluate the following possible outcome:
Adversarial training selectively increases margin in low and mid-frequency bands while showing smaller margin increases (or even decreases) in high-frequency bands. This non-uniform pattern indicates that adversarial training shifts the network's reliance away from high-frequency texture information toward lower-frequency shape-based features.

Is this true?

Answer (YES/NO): NO